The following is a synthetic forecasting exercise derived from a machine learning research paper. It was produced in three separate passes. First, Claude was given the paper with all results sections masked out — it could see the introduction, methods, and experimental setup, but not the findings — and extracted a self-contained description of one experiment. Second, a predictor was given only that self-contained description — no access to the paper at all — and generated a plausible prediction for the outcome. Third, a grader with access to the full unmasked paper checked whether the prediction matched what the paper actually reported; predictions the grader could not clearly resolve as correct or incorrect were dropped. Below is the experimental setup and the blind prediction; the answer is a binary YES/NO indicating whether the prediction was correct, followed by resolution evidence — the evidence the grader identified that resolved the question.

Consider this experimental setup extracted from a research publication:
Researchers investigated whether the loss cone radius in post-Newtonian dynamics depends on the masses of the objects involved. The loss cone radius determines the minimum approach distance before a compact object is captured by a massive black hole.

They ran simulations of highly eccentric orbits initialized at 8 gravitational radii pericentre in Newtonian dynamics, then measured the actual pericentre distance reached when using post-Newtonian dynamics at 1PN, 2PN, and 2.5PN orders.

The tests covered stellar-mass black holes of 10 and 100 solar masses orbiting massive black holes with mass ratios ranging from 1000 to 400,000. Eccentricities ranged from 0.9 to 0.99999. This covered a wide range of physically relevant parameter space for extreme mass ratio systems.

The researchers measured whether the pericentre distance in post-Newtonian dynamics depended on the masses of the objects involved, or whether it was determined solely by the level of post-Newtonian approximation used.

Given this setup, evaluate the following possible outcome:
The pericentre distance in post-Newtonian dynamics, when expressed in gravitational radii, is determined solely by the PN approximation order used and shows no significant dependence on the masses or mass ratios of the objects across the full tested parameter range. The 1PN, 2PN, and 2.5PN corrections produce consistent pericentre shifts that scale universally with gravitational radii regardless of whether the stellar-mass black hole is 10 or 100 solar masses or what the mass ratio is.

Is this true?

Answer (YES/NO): YES